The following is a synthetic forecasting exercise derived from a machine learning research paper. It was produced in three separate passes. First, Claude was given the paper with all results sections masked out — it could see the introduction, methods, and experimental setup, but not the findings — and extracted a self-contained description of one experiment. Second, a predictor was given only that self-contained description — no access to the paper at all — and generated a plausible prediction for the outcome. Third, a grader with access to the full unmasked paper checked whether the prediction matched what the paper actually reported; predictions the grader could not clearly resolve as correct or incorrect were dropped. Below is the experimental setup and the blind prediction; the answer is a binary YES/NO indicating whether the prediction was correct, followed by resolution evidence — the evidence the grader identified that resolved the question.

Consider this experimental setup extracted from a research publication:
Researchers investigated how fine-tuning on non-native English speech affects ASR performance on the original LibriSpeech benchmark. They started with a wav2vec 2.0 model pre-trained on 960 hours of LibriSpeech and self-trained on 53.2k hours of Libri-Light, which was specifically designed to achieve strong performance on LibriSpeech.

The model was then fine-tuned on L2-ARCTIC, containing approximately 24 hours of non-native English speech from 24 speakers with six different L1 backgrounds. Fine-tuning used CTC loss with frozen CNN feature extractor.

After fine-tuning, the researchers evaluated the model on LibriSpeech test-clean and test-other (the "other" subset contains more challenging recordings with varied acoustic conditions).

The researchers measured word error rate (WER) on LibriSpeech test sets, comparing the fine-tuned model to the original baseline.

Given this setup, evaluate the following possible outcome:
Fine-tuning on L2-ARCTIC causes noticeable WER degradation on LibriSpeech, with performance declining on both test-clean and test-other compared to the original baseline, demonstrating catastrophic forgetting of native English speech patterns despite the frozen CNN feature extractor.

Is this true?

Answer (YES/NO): YES